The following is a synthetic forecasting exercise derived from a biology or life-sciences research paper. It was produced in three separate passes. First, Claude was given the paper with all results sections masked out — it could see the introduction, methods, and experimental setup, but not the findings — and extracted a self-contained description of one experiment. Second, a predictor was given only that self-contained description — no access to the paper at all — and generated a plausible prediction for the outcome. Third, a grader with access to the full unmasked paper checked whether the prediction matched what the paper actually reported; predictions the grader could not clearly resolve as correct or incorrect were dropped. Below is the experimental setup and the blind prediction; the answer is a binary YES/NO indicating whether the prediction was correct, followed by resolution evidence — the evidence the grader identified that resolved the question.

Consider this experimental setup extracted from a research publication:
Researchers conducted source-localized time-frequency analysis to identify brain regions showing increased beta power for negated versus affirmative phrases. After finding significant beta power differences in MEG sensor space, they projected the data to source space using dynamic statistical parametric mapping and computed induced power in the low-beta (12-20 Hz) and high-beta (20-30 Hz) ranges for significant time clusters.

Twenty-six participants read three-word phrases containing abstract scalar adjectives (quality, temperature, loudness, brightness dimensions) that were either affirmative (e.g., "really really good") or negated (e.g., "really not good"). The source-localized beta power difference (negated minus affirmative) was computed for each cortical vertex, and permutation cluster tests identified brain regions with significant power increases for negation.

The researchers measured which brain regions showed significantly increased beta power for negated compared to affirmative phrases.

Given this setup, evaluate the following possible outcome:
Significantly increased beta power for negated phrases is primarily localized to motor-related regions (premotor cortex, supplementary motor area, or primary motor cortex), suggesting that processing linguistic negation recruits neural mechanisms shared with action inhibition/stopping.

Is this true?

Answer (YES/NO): YES